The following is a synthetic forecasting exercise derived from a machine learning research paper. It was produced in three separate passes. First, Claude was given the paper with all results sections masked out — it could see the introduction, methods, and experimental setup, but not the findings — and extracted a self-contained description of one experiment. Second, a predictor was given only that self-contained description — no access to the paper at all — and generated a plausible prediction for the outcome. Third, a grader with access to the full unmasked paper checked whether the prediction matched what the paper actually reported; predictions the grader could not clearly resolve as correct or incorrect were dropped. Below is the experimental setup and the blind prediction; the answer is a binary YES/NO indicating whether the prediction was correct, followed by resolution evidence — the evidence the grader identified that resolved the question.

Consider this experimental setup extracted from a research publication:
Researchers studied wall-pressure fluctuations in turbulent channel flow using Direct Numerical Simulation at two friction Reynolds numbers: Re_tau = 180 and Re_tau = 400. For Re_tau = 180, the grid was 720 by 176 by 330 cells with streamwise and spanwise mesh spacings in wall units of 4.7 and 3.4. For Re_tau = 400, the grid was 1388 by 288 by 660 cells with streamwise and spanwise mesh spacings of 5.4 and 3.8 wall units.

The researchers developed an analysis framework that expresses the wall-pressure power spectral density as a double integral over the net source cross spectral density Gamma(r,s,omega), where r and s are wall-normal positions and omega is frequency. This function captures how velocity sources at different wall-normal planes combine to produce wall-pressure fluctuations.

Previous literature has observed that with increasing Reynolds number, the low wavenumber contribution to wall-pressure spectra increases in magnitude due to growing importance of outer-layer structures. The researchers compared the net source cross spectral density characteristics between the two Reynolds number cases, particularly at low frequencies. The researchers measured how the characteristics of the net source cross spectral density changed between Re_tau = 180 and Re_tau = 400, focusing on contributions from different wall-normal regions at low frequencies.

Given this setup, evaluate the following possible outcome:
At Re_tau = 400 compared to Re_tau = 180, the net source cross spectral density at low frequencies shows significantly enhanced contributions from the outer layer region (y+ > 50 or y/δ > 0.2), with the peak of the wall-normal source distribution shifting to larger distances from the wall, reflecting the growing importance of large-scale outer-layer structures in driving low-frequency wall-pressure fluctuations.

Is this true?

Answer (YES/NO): NO